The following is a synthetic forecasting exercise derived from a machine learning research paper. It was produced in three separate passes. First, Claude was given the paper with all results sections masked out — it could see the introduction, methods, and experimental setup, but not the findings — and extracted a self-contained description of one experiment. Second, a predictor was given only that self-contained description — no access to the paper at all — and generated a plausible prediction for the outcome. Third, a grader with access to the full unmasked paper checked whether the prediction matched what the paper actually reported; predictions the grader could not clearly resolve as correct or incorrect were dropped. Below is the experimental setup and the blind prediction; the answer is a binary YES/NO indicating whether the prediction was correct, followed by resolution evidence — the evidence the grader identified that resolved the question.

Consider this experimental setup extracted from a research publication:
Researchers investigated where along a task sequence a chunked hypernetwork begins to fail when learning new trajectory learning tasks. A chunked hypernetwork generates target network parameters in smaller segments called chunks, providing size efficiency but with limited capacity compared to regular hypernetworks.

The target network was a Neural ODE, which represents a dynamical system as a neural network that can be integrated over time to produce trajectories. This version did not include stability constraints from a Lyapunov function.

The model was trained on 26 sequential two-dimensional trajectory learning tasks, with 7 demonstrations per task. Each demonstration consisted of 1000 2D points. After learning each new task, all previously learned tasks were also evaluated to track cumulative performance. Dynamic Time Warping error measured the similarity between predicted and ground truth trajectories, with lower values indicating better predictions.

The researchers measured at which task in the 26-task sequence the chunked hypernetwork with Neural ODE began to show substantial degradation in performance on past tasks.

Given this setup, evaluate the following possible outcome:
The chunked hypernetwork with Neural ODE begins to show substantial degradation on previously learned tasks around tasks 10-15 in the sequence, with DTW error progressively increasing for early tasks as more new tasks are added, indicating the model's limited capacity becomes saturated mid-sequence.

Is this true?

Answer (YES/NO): YES